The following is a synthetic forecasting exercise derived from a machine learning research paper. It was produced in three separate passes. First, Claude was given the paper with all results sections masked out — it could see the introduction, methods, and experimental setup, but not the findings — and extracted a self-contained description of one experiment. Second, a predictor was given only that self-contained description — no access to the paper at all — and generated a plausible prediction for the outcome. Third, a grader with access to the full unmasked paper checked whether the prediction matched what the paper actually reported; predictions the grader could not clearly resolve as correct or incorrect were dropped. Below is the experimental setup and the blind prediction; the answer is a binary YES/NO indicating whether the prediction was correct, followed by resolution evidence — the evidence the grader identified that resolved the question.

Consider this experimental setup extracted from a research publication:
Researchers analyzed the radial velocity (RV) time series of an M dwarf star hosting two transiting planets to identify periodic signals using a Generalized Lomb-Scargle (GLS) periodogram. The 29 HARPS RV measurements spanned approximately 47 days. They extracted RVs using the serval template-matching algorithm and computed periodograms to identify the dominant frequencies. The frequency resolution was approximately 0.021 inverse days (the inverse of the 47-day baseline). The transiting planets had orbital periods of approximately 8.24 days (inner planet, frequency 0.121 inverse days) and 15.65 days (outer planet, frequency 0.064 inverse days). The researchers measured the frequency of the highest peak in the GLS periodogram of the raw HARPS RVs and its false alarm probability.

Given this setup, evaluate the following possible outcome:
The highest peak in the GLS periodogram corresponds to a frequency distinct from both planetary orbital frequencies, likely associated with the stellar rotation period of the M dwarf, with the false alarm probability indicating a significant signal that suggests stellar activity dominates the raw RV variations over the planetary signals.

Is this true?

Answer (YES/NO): NO